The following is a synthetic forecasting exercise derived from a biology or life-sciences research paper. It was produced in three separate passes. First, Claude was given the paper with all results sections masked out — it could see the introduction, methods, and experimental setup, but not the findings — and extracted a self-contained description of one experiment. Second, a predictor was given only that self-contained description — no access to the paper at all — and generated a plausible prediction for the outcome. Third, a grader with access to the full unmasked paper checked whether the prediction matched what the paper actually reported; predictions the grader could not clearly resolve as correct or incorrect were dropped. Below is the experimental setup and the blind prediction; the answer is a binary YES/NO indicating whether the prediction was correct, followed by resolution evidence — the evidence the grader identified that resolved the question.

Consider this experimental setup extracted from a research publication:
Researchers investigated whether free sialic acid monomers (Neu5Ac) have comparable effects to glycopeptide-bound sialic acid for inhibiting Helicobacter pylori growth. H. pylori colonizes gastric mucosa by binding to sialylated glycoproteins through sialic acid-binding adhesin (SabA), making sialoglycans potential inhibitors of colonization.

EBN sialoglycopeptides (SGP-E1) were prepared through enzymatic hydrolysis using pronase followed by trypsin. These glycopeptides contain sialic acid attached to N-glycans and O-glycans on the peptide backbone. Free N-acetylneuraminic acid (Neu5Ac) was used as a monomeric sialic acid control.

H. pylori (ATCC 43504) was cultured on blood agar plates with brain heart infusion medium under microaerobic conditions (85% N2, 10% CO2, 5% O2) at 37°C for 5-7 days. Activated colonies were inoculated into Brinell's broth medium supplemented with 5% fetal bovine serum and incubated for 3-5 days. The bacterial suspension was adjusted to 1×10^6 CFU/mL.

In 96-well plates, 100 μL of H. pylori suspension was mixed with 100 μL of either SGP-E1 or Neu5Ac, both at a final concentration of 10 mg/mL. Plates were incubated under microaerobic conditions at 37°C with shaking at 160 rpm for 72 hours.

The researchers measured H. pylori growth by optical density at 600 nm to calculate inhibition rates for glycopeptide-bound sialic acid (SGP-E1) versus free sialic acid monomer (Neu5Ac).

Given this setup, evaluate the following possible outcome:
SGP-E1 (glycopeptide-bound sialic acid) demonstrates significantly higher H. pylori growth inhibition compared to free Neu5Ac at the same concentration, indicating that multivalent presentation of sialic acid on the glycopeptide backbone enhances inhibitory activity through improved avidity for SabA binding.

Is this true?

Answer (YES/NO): YES